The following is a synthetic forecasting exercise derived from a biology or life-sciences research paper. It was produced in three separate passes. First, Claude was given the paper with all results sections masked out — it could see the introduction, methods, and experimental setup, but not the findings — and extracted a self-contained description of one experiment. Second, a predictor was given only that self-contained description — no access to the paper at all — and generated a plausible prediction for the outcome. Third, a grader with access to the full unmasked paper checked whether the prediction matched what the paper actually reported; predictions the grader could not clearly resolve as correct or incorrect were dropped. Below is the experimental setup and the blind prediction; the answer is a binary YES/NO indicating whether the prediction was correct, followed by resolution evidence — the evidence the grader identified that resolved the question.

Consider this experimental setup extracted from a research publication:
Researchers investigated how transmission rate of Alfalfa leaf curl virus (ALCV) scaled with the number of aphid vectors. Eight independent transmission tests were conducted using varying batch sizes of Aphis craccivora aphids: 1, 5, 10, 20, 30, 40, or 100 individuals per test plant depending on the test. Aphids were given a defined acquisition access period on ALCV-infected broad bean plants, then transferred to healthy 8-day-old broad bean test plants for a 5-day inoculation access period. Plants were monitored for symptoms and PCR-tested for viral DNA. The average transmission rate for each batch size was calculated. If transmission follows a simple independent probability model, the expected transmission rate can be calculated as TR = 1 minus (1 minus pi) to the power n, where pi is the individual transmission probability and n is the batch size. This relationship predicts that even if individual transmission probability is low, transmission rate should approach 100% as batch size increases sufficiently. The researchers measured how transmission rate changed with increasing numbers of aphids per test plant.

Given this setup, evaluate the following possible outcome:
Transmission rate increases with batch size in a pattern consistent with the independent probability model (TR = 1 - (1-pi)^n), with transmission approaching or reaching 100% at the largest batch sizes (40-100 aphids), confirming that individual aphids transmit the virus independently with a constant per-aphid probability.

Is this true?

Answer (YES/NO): NO